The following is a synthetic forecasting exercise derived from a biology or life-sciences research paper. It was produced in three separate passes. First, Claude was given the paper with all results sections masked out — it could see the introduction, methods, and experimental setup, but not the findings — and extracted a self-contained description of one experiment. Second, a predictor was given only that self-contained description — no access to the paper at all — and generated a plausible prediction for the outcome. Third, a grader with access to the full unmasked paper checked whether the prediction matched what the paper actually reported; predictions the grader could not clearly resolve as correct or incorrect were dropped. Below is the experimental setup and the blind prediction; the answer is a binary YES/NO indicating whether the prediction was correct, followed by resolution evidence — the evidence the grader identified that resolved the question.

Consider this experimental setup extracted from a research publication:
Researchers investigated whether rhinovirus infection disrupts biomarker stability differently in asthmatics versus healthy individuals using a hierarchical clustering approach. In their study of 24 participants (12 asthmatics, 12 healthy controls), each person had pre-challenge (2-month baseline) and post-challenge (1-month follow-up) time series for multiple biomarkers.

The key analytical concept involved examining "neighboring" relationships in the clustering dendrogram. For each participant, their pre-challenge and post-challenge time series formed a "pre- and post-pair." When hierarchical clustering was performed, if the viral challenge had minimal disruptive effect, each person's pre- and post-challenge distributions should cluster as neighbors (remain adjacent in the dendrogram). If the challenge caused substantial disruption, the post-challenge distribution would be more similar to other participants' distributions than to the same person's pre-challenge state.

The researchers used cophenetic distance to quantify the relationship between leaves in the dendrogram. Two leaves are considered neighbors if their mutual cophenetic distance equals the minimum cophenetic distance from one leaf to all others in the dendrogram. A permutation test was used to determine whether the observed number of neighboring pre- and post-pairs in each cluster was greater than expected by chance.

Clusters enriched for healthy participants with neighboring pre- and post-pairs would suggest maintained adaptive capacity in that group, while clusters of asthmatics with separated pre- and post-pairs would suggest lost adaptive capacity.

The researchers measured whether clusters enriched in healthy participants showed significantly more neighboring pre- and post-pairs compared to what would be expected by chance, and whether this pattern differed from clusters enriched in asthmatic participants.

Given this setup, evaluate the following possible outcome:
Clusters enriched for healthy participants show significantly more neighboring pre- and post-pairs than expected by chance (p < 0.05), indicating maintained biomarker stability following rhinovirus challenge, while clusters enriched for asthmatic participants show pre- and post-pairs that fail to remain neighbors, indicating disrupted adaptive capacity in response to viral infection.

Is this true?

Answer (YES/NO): YES